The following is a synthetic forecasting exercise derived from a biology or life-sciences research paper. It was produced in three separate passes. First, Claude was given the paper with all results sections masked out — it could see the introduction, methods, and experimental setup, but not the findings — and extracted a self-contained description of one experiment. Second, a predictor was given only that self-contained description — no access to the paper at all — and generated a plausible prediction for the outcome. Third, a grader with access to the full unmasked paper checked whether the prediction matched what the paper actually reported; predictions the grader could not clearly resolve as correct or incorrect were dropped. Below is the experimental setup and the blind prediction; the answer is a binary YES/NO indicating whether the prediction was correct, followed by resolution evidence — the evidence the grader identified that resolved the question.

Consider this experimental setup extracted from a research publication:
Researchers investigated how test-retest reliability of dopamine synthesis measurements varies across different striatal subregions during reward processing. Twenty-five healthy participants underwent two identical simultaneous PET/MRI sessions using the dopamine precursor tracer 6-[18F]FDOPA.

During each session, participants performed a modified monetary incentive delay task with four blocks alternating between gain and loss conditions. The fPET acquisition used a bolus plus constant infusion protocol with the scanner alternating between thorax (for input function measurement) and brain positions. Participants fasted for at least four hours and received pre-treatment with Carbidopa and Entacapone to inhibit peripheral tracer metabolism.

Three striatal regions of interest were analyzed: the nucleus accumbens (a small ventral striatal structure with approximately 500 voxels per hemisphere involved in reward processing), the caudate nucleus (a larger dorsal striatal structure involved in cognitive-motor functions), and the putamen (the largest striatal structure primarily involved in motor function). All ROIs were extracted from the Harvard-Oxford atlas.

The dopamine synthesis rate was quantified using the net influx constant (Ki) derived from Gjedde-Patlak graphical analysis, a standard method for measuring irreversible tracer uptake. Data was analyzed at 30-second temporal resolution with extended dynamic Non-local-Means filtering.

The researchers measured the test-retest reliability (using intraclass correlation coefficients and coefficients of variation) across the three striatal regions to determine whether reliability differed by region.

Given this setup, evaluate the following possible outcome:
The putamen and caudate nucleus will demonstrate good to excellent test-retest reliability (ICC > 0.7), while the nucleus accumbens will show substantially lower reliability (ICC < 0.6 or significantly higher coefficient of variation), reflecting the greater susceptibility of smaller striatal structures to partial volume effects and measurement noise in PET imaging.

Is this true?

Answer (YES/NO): NO